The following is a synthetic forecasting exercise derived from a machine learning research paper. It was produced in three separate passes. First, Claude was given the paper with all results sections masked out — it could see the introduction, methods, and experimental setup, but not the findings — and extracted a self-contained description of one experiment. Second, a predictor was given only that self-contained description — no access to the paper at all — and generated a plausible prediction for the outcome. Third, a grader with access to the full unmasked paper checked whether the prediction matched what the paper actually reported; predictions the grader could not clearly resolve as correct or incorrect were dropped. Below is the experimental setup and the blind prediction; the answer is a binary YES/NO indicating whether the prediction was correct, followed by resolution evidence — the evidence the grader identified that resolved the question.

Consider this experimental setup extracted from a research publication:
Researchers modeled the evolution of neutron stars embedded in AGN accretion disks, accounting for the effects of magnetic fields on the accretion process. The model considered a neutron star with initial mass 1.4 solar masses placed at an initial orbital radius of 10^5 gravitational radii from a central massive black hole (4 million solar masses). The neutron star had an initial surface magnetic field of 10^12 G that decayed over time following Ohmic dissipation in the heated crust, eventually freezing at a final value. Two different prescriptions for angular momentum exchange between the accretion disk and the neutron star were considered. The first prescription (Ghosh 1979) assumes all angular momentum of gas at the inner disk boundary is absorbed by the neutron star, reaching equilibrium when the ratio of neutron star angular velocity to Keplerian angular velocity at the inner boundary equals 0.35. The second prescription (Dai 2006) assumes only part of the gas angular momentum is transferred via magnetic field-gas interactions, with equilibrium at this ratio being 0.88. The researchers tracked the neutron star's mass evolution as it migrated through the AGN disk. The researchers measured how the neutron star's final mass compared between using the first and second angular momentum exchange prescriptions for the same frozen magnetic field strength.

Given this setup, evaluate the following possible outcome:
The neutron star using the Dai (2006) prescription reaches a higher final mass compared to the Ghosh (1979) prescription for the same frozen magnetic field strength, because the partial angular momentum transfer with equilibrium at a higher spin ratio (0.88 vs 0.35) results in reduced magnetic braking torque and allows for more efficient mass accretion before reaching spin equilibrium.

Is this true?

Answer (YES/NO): NO